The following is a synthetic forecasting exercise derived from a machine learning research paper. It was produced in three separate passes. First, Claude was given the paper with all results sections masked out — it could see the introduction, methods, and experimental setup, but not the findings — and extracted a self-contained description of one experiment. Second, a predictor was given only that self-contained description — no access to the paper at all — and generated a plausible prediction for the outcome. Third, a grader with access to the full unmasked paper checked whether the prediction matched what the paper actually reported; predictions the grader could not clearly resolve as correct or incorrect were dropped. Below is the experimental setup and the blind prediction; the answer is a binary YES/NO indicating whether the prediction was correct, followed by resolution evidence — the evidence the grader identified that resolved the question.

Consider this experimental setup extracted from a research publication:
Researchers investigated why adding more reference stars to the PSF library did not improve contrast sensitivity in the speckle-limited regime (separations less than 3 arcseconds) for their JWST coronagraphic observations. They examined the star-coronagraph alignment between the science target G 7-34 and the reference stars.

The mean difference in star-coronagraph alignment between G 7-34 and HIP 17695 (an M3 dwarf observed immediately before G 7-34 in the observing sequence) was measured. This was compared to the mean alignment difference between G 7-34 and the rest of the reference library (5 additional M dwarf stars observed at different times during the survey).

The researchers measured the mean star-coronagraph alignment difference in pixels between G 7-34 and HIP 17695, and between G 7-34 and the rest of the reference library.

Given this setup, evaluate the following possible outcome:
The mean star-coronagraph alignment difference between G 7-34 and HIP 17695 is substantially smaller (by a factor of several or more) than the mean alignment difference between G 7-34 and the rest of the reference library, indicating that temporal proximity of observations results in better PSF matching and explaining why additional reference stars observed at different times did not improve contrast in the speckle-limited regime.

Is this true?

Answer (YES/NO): NO